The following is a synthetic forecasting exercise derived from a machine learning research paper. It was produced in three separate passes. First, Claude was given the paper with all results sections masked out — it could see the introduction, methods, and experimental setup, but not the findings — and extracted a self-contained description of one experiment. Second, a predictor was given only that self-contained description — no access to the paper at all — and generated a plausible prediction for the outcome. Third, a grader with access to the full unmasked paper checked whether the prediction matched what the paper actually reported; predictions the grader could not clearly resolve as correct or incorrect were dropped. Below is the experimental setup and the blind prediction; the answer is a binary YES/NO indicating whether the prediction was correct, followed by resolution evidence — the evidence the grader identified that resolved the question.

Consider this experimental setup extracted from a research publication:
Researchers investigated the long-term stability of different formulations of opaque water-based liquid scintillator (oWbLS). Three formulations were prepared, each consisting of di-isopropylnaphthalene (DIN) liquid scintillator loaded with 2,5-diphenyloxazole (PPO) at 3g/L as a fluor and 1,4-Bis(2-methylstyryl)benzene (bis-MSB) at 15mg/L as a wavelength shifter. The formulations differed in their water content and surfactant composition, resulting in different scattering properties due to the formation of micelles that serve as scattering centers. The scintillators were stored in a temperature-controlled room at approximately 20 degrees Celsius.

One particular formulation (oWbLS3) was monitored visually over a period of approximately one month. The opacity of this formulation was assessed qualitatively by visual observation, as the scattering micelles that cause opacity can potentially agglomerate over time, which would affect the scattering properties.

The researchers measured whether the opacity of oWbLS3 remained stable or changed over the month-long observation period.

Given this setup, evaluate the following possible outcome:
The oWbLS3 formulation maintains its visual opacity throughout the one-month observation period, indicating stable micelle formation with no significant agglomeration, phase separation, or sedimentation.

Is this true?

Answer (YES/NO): NO